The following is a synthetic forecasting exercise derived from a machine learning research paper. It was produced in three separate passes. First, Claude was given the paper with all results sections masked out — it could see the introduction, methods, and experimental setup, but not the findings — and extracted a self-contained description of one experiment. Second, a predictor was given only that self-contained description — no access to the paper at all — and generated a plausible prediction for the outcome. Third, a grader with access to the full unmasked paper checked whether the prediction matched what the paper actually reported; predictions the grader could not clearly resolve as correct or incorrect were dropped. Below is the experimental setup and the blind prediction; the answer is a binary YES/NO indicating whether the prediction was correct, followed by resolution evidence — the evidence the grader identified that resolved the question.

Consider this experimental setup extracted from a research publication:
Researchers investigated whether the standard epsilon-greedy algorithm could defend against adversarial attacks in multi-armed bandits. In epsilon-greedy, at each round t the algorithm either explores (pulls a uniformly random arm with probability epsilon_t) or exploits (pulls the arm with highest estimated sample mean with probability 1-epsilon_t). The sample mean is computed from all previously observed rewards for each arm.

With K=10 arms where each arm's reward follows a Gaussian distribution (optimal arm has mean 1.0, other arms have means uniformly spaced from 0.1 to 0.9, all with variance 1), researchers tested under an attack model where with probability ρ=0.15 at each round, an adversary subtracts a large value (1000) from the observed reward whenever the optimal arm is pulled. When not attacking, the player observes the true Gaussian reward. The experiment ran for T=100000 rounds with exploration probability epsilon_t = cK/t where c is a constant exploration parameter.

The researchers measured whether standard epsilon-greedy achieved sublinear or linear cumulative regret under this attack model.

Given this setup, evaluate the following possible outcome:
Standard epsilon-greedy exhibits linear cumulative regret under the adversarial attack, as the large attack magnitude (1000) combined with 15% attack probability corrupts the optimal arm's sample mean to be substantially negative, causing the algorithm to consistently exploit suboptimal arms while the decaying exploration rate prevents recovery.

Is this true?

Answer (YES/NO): YES